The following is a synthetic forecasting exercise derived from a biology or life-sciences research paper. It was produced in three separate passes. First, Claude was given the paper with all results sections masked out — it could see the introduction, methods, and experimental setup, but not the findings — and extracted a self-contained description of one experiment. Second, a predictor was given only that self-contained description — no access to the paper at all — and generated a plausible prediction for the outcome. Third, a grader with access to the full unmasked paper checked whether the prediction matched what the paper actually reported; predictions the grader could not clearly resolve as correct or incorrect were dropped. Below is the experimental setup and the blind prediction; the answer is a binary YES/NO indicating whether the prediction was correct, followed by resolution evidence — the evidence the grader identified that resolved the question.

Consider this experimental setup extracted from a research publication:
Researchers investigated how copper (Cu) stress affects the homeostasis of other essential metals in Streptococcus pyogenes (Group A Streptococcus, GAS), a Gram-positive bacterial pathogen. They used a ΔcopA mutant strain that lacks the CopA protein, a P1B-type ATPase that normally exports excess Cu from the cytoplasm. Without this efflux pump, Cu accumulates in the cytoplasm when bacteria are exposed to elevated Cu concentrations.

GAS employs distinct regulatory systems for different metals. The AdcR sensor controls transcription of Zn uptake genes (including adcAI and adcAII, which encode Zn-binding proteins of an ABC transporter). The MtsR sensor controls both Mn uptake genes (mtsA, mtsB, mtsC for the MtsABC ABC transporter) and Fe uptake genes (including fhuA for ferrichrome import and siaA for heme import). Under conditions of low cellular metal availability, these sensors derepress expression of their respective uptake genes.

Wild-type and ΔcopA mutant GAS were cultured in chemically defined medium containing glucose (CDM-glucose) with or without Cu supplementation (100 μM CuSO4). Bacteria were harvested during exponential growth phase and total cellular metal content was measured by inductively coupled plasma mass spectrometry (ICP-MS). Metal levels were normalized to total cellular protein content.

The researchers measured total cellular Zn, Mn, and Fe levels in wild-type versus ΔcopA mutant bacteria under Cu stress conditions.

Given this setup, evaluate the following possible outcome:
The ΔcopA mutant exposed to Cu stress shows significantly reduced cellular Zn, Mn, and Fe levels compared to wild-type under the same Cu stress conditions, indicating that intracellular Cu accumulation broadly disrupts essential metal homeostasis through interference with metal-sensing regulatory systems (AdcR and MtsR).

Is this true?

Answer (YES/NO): NO